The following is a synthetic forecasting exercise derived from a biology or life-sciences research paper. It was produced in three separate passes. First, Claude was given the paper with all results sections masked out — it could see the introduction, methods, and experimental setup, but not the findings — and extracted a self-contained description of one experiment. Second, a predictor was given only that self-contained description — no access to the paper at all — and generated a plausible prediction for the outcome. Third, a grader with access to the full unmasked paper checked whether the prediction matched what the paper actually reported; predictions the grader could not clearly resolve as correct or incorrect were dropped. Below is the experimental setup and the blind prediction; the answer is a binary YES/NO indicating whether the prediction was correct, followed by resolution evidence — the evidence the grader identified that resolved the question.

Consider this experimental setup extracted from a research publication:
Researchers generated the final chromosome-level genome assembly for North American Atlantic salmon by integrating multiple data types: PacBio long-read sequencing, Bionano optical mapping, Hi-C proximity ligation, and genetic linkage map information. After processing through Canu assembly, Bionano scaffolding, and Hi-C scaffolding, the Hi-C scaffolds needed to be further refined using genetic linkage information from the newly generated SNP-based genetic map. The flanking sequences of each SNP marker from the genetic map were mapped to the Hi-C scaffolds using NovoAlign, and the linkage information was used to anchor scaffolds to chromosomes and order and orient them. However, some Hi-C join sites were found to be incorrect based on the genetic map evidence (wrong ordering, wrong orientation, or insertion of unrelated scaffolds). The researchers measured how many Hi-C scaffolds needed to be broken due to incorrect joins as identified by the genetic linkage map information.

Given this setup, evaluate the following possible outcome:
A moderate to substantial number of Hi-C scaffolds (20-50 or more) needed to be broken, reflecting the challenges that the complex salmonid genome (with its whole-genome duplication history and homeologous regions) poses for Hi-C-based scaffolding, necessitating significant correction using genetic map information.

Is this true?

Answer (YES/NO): YES